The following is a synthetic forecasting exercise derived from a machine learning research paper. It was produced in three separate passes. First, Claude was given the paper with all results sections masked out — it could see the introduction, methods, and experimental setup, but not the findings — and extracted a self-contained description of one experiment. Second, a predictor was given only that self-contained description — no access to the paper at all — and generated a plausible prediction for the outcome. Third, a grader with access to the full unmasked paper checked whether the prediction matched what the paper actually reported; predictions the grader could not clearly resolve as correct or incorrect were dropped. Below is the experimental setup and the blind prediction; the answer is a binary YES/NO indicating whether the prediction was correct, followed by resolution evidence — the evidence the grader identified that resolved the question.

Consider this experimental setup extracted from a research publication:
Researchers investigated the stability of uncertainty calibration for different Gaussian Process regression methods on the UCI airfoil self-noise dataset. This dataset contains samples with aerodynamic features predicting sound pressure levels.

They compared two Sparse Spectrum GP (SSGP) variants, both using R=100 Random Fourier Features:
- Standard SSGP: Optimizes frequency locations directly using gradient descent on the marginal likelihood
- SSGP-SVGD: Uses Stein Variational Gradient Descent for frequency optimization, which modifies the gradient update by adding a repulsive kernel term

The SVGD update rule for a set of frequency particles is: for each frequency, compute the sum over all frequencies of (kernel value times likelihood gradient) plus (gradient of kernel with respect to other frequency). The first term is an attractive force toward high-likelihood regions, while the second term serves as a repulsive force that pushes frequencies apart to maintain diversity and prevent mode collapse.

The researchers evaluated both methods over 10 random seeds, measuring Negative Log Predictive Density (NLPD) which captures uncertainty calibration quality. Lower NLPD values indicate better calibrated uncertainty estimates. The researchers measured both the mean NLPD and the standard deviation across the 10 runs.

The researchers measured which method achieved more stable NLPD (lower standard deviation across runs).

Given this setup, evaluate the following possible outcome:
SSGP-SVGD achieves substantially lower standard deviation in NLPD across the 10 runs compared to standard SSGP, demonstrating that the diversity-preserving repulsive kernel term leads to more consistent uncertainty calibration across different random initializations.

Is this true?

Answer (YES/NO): NO